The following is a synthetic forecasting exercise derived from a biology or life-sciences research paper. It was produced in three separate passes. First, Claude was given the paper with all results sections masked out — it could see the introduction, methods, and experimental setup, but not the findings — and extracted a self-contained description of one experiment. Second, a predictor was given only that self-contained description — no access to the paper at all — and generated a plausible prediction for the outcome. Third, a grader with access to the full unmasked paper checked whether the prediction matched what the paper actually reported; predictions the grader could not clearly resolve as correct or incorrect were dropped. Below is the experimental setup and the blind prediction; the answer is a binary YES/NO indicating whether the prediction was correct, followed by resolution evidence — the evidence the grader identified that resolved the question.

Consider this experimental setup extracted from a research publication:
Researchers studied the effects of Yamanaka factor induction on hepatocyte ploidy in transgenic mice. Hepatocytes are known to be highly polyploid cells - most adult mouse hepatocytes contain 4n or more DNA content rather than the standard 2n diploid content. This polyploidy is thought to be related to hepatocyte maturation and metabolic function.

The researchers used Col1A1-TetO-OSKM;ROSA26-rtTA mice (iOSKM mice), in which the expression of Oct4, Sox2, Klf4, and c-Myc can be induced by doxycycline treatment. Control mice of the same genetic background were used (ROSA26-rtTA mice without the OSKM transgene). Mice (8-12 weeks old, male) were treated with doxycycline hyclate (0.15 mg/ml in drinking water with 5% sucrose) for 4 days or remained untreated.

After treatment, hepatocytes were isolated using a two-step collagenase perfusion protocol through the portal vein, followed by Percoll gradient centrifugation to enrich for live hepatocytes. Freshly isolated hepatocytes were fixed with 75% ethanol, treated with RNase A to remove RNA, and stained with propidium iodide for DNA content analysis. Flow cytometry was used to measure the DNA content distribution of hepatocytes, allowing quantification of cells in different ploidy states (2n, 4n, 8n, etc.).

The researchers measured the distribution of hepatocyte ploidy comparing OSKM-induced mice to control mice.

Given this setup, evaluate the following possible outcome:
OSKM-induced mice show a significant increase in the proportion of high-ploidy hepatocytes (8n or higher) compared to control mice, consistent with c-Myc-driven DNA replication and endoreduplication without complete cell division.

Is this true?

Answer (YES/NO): NO